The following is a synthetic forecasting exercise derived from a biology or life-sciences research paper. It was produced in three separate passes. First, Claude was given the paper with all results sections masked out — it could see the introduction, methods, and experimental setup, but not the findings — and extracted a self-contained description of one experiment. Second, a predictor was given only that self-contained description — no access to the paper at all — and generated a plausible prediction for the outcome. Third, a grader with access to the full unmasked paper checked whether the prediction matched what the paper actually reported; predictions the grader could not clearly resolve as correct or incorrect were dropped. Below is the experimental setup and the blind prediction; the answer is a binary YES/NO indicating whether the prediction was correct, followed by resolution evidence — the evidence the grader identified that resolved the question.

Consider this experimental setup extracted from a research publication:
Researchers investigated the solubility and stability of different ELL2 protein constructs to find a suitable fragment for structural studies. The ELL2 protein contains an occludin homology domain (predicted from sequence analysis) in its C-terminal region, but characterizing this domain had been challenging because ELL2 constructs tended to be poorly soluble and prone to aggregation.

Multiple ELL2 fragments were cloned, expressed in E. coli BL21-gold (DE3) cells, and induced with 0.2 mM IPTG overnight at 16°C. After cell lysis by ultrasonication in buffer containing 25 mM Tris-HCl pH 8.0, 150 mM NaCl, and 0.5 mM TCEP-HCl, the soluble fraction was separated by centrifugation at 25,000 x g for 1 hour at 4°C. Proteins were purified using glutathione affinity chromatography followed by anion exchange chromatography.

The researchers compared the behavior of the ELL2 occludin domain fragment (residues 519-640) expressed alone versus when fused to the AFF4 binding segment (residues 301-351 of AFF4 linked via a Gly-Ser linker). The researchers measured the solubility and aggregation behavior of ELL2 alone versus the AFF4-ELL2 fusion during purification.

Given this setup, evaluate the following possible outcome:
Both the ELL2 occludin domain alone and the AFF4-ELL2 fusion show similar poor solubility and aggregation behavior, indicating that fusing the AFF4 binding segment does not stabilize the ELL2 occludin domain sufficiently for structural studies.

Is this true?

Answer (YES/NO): NO